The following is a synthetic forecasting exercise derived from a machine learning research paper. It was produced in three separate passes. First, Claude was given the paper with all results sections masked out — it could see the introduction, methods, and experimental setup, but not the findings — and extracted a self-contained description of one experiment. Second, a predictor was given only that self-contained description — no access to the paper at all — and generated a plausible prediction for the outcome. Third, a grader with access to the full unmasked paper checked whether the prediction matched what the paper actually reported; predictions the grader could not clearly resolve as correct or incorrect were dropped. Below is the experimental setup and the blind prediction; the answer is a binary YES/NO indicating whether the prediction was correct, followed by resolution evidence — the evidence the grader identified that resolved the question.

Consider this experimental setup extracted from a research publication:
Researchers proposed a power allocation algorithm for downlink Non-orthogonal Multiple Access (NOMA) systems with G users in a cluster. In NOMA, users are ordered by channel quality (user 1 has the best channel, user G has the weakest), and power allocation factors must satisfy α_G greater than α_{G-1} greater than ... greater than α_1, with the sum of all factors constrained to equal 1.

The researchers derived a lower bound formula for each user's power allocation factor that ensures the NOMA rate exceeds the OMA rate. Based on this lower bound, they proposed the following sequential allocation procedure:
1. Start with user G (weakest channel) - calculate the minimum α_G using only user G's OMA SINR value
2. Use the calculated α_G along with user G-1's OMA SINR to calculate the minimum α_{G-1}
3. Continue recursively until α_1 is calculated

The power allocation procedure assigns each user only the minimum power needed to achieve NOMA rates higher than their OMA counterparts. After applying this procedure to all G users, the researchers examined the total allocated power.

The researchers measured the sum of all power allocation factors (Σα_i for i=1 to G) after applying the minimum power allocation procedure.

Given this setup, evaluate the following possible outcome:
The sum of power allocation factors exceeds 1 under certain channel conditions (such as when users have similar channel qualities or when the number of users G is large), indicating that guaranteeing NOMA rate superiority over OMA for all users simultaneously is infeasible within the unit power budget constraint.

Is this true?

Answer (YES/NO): NO